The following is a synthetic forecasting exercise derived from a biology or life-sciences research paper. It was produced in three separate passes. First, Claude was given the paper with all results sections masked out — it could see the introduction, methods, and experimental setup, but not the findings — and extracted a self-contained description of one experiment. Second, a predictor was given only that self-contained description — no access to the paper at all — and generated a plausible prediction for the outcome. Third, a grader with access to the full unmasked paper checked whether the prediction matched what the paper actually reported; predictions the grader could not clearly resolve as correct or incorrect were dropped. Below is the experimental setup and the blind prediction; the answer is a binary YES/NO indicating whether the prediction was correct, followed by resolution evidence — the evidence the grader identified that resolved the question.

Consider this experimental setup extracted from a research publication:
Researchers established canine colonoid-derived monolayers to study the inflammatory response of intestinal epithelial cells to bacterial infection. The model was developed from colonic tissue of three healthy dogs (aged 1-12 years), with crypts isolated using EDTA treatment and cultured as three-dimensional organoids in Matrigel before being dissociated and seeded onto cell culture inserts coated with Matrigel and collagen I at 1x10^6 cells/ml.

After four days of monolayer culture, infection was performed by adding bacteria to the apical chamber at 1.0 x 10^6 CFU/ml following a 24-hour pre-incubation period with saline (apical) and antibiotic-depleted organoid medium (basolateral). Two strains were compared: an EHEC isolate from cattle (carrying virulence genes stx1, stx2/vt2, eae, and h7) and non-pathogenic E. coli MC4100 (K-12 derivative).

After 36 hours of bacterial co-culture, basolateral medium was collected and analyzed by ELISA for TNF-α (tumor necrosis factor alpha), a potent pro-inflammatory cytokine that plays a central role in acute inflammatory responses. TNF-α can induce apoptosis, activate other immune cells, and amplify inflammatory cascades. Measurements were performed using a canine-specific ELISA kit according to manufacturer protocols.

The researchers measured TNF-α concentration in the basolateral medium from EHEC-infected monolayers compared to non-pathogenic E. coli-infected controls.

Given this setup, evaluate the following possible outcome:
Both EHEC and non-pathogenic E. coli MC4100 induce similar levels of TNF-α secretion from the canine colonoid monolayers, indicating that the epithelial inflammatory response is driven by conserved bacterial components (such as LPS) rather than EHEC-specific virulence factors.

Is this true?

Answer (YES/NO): NO